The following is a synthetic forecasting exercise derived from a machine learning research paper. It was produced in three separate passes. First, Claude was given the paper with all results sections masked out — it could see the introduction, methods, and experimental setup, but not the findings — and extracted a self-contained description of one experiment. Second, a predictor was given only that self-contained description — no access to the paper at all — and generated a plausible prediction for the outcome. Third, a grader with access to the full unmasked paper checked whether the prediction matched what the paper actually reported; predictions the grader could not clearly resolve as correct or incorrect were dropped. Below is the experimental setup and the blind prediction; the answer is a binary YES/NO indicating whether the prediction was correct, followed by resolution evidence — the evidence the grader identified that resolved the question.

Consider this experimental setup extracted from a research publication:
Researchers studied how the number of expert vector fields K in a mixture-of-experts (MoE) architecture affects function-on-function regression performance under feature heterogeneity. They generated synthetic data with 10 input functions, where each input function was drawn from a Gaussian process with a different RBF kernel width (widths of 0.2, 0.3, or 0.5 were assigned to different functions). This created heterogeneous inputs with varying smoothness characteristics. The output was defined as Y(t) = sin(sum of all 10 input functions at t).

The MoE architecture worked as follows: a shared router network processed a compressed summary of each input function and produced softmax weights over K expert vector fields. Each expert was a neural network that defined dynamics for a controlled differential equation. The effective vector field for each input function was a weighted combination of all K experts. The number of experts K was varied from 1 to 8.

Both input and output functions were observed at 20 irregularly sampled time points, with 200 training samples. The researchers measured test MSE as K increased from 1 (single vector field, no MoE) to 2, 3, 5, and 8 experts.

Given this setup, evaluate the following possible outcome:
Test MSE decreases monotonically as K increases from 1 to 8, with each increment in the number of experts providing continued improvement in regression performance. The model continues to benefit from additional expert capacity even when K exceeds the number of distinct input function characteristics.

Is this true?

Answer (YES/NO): NO